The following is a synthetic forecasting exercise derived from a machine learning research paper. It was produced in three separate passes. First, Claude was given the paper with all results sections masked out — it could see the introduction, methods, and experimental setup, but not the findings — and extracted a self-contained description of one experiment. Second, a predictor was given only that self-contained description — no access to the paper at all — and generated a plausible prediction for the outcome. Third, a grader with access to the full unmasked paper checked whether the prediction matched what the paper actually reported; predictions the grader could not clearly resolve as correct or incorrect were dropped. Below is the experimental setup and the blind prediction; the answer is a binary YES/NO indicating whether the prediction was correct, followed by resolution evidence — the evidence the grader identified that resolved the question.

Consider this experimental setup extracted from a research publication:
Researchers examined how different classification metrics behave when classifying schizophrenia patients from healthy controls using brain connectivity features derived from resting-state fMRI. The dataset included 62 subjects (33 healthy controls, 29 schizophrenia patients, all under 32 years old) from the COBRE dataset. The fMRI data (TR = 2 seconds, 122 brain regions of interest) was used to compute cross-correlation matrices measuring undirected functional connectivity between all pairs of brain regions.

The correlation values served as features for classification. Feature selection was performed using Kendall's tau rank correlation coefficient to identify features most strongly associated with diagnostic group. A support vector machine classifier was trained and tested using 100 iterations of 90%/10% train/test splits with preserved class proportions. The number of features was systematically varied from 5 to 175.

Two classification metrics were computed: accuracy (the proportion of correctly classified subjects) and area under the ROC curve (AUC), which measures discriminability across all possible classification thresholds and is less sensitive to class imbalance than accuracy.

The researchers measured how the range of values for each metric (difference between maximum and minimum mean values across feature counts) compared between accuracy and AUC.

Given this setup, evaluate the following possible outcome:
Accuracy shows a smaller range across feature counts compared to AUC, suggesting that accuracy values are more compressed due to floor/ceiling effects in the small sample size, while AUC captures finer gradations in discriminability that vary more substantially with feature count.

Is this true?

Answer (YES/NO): YES